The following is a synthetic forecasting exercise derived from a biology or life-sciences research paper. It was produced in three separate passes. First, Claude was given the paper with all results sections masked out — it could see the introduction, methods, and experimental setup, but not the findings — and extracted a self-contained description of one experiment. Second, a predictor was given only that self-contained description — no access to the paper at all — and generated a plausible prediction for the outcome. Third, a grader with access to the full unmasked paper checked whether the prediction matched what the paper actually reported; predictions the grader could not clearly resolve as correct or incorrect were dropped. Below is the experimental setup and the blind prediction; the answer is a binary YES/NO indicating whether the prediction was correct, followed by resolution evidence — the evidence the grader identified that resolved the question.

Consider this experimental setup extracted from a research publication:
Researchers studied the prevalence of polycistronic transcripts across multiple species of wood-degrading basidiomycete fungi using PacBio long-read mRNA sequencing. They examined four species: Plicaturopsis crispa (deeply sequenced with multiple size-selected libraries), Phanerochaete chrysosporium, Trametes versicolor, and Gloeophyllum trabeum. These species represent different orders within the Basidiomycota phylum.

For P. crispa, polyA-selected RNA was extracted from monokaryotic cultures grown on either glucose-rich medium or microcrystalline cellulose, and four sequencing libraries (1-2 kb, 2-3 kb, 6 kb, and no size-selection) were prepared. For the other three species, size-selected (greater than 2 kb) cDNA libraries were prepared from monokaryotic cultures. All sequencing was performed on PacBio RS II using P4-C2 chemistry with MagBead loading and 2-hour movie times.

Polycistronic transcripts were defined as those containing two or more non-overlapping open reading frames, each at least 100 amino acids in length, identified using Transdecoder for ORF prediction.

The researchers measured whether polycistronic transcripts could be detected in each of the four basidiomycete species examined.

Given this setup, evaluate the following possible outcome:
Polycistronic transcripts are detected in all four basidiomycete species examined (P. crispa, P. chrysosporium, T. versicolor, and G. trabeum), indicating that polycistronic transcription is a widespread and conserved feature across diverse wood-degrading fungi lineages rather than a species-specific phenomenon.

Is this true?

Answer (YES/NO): YES